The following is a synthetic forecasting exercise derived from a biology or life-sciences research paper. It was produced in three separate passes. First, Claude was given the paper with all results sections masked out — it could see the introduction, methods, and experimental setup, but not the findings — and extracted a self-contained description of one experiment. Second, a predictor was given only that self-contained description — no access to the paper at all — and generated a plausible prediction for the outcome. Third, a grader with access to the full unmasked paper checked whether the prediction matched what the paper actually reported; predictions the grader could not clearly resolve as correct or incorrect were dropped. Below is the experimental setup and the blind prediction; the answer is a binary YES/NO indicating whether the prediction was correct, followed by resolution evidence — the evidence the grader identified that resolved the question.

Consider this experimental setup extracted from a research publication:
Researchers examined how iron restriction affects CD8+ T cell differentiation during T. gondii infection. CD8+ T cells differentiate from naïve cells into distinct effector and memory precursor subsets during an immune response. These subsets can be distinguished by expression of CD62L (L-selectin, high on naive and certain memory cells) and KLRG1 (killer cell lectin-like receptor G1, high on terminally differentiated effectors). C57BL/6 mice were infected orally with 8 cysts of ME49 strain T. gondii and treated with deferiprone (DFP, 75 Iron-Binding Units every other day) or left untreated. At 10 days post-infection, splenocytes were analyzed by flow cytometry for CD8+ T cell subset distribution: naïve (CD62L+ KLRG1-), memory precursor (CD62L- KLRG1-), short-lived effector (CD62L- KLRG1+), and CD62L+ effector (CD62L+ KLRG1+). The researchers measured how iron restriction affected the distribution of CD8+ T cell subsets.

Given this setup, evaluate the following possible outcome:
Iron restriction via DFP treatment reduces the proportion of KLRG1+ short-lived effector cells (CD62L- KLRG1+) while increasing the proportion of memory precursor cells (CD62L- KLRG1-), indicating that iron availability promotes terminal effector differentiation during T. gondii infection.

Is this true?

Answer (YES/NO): NO